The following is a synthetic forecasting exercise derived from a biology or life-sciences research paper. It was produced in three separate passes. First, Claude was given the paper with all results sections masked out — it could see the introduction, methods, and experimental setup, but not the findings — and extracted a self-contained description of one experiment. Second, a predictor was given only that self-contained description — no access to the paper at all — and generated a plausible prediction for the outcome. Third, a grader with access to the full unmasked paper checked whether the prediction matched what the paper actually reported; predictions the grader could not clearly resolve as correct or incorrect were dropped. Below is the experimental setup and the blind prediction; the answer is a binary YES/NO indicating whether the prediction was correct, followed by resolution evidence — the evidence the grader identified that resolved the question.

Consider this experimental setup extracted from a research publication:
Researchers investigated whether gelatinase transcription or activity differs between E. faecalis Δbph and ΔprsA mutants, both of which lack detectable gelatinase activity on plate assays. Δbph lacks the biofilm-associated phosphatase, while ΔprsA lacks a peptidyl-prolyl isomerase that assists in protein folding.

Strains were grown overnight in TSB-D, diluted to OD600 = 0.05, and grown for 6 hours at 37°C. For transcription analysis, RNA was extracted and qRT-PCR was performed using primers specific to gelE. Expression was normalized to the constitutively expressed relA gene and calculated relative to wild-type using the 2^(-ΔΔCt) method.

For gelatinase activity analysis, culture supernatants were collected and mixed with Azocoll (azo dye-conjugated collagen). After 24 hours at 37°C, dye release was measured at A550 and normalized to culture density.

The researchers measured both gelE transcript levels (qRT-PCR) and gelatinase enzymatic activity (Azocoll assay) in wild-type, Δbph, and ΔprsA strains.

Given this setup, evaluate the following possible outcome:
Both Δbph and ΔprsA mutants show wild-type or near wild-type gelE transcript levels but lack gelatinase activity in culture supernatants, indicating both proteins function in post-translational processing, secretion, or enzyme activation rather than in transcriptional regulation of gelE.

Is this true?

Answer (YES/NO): NO